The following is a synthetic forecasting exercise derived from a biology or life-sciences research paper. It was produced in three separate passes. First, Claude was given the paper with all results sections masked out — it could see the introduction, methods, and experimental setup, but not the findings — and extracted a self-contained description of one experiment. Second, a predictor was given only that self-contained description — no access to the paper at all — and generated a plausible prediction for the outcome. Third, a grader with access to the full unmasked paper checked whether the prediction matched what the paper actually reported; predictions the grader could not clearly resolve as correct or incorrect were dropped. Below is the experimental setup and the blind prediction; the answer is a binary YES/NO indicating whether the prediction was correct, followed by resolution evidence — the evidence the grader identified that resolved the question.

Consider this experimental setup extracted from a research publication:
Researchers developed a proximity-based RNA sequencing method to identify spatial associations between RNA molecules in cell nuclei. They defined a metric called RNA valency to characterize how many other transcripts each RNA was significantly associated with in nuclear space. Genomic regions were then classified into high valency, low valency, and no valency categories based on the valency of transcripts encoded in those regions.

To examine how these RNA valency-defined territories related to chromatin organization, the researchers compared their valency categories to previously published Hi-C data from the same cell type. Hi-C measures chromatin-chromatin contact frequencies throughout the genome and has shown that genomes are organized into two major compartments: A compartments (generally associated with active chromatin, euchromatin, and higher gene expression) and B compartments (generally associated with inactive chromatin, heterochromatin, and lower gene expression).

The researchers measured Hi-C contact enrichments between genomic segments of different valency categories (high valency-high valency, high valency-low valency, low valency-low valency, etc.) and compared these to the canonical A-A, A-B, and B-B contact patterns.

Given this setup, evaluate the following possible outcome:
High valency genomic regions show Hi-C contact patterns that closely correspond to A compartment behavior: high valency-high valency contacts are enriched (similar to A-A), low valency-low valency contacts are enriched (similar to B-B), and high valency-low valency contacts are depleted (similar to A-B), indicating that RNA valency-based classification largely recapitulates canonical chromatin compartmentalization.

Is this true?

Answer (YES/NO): NO